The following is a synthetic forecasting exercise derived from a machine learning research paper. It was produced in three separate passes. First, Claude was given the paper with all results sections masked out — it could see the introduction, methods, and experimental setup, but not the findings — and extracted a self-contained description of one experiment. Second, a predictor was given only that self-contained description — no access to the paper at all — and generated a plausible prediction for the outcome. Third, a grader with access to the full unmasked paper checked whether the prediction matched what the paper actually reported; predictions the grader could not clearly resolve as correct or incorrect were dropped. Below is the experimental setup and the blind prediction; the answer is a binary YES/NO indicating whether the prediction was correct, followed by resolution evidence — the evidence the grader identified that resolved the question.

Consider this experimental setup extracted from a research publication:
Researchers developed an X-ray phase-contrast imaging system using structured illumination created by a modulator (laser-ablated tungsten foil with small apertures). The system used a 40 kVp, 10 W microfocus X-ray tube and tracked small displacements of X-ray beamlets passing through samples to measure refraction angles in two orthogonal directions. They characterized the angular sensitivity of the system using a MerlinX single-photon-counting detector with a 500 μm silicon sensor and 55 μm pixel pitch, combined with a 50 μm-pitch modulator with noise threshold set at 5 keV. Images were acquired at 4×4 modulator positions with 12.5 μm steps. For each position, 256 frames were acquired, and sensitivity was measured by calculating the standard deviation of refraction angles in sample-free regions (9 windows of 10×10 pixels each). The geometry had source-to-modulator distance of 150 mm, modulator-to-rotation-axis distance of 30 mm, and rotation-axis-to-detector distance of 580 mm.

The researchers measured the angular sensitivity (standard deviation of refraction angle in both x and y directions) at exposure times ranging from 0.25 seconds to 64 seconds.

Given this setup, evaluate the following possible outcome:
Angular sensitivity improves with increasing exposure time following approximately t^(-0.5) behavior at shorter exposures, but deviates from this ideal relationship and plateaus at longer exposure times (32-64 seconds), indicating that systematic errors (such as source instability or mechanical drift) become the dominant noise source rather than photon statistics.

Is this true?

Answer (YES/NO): NO